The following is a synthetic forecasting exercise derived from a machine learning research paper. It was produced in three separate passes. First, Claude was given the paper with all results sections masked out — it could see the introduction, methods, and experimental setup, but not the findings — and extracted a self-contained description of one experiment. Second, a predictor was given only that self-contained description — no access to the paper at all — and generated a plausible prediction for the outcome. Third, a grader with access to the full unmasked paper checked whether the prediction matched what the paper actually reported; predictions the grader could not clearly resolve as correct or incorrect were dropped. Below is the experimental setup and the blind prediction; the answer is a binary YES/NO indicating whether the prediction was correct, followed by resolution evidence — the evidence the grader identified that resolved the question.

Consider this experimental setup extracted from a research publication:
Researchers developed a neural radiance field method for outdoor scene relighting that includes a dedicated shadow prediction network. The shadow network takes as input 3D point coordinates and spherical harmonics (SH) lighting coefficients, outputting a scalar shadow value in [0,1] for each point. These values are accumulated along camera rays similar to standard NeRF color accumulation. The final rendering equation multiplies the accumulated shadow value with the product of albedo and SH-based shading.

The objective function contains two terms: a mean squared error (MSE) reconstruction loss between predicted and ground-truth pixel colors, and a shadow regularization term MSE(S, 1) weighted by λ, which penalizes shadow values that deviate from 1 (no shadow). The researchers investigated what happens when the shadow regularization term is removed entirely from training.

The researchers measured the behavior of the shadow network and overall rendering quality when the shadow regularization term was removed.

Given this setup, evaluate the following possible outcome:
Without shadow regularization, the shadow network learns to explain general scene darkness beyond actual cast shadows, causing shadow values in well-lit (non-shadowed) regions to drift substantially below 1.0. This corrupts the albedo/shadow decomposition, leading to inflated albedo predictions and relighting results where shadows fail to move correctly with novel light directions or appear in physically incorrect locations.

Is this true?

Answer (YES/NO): NO